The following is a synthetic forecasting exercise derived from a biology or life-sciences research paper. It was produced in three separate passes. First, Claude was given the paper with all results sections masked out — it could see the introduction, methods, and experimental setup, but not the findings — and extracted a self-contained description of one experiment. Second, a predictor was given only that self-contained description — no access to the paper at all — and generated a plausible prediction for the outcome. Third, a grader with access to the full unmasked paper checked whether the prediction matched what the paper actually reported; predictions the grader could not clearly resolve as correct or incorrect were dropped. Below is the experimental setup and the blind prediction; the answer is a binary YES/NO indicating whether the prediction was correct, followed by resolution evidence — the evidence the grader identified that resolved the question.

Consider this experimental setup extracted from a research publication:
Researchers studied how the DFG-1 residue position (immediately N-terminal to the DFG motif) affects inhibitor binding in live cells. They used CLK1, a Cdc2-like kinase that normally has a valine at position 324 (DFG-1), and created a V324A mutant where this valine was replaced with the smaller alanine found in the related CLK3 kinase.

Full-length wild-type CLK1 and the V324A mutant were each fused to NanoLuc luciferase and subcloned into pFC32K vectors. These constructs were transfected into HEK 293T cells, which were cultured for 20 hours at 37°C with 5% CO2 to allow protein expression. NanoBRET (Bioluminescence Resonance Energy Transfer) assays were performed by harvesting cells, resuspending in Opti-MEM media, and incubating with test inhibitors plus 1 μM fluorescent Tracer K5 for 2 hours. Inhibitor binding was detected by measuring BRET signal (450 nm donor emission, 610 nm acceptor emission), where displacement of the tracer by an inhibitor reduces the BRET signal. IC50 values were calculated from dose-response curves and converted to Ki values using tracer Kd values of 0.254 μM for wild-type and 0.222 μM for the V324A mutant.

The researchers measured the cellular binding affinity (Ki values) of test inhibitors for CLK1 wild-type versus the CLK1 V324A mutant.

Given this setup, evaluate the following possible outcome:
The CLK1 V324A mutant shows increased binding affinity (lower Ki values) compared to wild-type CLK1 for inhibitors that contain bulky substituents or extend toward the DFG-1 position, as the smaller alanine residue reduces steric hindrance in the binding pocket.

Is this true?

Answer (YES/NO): NO